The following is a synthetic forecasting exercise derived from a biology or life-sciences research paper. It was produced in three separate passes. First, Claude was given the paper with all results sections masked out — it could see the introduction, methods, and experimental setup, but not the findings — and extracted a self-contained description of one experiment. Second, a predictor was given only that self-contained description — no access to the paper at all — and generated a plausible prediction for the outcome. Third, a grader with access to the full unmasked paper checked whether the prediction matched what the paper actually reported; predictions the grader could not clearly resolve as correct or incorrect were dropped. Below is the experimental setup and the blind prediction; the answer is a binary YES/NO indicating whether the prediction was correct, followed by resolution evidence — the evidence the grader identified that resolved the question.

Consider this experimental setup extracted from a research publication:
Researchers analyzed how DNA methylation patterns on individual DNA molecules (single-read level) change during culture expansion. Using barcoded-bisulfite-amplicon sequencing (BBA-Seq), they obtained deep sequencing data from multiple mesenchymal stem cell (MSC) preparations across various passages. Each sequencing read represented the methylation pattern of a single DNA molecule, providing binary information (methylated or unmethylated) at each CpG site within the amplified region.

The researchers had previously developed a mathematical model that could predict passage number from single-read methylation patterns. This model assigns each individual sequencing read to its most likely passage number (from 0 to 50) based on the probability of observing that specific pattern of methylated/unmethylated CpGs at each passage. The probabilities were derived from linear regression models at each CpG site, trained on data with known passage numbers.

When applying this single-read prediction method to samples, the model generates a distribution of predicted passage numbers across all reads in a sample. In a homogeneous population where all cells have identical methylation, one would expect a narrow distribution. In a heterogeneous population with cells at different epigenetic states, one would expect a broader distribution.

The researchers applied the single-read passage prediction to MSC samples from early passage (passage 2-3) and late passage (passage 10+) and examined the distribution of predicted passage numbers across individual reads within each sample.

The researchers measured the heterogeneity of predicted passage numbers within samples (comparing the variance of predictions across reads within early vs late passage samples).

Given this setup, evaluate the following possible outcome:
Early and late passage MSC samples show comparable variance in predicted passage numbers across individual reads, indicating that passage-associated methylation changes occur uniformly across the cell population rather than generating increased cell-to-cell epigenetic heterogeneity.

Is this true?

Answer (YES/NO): NO